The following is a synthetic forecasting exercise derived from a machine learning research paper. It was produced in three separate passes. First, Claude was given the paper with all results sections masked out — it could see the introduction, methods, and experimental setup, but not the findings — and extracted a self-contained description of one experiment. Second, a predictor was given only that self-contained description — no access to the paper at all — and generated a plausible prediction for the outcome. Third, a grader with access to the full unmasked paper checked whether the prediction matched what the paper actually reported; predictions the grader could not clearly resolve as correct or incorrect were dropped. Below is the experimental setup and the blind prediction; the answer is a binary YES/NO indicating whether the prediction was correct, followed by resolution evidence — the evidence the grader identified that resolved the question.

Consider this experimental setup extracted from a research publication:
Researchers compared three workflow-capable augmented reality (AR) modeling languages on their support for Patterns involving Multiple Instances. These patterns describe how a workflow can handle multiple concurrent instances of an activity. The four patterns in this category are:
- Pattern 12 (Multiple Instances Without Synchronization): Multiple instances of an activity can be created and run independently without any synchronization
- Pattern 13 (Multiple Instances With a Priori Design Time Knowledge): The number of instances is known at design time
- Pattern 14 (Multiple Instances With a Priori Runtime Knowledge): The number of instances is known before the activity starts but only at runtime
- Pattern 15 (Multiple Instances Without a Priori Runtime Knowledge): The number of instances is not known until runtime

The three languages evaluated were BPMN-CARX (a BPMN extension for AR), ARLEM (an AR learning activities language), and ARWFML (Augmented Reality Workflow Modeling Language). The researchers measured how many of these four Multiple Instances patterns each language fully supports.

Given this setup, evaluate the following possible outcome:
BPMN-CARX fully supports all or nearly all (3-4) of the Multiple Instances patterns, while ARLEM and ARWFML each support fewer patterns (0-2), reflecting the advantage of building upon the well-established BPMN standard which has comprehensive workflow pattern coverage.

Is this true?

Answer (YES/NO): YES